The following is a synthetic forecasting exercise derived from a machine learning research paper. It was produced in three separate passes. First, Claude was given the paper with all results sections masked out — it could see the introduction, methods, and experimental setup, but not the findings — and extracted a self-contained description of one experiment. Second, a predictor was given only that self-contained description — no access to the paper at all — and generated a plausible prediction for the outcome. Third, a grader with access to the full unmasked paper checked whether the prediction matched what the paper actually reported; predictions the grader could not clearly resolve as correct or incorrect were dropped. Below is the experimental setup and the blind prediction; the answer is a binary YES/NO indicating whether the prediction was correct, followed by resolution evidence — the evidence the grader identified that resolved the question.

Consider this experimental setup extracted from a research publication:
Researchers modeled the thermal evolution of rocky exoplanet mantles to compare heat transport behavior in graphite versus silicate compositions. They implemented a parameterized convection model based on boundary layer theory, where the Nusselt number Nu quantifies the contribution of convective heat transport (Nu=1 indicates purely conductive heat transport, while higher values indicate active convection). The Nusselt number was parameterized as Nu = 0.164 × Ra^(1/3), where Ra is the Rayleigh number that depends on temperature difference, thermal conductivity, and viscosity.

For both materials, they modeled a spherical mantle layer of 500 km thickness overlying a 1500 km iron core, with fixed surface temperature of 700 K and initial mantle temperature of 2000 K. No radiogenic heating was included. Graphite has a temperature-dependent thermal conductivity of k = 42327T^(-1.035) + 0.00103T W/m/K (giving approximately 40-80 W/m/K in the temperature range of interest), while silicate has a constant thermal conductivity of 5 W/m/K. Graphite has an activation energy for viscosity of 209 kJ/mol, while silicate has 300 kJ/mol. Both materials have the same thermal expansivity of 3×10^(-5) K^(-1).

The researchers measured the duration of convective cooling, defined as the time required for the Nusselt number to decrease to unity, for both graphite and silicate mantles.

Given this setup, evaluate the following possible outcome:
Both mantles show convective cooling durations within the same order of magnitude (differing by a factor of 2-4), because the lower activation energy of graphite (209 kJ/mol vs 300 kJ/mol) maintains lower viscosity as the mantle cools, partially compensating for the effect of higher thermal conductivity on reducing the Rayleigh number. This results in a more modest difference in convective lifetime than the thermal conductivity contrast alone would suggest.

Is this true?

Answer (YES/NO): NO